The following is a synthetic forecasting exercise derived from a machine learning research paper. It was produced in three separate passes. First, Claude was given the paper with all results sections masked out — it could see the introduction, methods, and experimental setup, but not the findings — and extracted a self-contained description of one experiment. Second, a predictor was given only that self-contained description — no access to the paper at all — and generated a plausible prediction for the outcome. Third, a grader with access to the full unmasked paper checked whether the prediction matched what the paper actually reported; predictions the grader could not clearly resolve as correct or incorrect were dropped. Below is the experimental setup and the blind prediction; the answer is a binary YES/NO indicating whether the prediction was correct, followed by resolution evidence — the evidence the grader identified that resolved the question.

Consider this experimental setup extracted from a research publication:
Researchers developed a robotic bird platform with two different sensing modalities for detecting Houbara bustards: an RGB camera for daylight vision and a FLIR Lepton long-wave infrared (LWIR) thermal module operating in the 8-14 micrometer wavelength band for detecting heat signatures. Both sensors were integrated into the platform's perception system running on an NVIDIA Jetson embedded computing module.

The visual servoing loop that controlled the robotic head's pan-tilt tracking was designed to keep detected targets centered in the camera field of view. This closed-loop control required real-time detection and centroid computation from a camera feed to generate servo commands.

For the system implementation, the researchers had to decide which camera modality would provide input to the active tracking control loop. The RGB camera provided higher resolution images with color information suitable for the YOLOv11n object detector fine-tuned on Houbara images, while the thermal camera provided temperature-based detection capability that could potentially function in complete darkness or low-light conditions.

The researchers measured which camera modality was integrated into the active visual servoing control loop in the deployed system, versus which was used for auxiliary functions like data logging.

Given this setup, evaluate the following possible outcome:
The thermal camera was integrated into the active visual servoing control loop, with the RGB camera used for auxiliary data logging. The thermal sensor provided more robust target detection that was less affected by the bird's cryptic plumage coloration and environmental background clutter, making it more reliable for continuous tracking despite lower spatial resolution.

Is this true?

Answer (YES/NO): NO